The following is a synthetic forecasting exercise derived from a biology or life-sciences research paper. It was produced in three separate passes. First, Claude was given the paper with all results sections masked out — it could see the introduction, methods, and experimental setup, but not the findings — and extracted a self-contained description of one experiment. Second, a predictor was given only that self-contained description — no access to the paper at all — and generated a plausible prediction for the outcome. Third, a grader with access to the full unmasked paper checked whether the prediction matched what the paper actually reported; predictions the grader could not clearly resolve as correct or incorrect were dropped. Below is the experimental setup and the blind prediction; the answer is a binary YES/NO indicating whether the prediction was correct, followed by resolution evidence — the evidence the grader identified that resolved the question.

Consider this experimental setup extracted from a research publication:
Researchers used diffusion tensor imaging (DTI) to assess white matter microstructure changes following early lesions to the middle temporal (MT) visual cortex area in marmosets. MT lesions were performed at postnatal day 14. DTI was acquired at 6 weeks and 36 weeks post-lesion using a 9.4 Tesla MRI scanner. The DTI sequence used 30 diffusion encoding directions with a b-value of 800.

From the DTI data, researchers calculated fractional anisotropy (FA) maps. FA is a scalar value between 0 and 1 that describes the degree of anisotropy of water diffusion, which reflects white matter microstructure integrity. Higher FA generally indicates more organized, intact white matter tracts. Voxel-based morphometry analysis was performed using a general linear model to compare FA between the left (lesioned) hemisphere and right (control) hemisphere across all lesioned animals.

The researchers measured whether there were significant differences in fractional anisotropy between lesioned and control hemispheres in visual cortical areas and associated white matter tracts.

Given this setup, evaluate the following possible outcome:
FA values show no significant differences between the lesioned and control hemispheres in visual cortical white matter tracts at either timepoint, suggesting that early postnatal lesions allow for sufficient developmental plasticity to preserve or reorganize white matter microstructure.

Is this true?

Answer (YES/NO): NO